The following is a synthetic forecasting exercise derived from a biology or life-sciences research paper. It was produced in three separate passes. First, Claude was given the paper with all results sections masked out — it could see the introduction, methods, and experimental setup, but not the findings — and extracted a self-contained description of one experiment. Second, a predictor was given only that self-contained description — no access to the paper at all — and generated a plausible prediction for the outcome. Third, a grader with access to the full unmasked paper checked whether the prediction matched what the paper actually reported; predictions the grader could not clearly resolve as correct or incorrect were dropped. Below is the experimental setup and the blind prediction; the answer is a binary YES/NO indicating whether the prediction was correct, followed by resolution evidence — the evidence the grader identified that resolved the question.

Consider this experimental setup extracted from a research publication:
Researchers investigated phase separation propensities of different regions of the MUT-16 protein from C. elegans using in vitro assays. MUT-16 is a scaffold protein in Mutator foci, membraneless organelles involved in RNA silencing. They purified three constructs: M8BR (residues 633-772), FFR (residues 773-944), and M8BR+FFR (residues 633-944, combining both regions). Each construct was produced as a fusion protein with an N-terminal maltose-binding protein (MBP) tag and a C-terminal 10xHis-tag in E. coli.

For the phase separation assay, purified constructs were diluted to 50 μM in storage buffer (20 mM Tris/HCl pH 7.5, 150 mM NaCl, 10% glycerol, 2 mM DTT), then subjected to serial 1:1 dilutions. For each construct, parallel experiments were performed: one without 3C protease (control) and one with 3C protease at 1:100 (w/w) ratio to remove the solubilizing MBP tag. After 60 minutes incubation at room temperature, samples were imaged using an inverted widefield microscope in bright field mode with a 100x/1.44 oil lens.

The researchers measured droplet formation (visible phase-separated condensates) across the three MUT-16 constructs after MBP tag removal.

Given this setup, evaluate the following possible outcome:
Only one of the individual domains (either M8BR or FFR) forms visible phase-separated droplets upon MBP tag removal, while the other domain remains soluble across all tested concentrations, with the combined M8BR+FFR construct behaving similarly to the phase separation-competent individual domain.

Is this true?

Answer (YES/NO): NO